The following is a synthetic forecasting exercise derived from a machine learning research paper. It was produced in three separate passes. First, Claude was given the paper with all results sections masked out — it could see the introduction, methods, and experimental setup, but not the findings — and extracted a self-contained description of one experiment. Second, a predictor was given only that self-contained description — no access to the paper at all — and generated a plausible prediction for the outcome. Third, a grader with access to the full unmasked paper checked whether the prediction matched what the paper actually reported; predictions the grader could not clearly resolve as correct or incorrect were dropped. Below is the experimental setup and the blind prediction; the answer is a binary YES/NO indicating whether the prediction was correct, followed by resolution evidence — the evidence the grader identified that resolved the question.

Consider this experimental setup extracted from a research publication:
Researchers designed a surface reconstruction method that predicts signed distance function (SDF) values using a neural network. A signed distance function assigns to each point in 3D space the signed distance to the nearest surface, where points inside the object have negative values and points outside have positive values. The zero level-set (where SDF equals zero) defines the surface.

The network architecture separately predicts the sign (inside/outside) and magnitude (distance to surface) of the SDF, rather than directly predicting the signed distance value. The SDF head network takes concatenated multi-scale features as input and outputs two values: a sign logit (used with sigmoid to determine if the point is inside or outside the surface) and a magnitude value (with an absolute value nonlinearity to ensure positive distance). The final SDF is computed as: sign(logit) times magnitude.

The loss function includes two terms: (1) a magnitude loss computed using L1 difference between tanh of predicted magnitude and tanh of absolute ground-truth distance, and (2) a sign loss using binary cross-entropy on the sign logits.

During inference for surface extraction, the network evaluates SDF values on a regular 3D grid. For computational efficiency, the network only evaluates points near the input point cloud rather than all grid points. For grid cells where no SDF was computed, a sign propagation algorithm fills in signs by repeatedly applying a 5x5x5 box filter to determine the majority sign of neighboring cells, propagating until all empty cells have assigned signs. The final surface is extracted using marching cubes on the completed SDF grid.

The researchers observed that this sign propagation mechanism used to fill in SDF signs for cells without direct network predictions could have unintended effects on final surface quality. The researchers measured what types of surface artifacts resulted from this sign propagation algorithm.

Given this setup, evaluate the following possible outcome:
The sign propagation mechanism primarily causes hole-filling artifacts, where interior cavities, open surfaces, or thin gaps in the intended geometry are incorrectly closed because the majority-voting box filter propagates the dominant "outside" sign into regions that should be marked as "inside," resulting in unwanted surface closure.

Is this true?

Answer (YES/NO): NO